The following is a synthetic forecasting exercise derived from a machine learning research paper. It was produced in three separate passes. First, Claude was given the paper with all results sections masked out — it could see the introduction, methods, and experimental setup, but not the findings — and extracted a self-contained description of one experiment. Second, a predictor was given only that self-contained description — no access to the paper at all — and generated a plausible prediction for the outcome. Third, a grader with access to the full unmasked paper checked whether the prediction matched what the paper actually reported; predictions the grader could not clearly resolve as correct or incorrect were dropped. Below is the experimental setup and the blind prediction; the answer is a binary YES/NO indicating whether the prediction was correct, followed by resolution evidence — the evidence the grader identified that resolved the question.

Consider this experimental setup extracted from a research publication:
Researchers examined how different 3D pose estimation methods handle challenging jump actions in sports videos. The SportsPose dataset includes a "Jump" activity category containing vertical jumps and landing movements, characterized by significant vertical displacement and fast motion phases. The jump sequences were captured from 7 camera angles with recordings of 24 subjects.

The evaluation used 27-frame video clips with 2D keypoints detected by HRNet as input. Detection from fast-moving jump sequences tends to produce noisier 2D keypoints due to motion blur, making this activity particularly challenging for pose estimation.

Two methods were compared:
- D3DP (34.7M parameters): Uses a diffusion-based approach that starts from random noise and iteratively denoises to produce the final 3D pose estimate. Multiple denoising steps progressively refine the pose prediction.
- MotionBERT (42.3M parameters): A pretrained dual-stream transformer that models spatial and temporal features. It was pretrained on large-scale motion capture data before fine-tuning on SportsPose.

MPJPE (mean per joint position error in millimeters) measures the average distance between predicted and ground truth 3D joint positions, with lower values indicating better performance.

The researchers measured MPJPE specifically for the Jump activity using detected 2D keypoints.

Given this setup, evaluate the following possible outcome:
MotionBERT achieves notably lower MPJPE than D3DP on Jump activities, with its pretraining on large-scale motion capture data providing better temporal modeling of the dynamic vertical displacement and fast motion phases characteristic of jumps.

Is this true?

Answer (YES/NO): NO